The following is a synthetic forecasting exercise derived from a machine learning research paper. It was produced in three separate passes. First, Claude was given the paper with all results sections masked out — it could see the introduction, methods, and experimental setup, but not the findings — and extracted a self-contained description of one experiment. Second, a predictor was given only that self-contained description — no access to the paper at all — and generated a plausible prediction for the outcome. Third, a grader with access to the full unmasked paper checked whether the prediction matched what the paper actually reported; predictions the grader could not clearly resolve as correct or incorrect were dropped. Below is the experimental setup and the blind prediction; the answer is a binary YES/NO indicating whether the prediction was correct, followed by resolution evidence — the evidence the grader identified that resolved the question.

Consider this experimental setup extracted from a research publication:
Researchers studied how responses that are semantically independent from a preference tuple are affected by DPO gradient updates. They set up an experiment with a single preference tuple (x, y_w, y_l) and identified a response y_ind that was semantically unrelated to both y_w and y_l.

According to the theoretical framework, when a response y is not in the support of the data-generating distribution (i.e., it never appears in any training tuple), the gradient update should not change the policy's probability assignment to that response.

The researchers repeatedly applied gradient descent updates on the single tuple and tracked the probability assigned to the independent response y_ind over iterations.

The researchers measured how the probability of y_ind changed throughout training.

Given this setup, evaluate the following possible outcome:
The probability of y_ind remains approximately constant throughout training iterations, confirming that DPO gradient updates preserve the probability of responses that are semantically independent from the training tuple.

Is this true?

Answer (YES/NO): YES